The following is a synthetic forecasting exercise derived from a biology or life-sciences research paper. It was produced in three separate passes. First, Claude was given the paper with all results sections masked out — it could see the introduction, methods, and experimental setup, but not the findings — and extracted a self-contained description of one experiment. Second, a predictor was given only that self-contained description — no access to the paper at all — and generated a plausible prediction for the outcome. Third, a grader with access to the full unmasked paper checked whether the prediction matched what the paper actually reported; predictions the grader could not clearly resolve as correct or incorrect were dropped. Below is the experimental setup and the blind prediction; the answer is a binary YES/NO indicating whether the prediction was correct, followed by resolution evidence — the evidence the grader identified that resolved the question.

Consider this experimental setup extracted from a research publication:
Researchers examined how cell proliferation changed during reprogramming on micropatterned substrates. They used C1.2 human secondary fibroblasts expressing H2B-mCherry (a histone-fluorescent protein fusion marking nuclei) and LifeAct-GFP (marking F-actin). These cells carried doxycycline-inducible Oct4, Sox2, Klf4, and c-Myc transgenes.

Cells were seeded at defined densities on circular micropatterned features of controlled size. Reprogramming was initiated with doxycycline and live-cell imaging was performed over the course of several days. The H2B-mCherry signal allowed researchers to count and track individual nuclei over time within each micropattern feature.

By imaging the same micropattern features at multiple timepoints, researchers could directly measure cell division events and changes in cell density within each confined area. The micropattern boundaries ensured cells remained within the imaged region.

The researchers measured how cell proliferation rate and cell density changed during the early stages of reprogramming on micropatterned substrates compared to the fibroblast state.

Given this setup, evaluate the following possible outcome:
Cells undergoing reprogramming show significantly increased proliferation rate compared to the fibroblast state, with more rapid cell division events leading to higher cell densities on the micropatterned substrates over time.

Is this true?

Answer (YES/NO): YES